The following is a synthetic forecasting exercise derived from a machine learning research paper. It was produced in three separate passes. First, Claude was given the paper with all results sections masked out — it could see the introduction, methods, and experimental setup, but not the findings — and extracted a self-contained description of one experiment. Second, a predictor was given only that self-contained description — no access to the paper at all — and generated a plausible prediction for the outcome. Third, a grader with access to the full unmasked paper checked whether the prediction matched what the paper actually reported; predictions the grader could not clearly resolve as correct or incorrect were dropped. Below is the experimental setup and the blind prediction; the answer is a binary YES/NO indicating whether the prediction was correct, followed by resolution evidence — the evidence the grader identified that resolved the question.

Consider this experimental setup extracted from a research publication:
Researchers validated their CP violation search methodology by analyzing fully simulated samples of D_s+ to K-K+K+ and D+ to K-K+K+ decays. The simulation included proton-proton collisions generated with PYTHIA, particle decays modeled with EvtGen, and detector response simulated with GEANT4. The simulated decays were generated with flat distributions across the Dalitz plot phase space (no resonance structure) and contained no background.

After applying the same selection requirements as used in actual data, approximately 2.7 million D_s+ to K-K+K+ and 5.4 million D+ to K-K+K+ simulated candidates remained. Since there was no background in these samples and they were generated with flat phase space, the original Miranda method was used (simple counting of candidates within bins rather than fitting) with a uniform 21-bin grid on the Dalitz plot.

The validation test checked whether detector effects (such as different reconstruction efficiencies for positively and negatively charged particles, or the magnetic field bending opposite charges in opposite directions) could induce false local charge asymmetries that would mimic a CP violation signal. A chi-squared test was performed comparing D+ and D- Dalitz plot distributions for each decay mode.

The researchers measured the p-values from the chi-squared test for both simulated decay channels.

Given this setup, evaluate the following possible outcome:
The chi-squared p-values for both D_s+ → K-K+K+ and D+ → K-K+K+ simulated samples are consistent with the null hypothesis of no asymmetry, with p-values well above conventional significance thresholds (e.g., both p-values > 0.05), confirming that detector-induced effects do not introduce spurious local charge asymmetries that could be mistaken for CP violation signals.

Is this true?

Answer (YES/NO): YES